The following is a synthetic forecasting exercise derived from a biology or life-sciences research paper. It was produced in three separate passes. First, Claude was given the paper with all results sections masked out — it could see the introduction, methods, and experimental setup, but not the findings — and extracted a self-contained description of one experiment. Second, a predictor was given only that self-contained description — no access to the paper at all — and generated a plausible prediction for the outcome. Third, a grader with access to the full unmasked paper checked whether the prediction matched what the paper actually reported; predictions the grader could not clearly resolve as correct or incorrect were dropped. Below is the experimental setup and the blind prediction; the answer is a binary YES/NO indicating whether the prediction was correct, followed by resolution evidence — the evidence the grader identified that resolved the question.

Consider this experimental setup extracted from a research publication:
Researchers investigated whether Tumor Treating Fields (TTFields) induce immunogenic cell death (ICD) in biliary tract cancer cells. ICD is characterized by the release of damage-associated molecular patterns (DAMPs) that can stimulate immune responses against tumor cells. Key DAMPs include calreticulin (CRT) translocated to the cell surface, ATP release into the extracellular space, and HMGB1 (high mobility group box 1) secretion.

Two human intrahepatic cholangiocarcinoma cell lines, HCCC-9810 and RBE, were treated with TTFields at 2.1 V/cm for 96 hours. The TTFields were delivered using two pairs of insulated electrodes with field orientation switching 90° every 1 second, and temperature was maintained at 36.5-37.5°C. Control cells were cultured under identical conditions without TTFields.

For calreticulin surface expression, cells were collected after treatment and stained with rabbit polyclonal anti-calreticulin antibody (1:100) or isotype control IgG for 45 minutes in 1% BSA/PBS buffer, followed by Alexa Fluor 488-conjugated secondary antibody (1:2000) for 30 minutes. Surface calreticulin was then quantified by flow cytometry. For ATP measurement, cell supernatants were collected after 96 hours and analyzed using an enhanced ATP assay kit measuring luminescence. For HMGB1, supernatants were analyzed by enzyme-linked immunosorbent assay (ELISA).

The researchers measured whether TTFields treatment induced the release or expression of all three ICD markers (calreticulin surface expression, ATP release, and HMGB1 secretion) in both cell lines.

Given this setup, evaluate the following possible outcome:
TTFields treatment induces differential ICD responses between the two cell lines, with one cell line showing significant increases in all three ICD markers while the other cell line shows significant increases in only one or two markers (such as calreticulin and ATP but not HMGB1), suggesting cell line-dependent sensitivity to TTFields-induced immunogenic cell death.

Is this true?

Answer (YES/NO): NO